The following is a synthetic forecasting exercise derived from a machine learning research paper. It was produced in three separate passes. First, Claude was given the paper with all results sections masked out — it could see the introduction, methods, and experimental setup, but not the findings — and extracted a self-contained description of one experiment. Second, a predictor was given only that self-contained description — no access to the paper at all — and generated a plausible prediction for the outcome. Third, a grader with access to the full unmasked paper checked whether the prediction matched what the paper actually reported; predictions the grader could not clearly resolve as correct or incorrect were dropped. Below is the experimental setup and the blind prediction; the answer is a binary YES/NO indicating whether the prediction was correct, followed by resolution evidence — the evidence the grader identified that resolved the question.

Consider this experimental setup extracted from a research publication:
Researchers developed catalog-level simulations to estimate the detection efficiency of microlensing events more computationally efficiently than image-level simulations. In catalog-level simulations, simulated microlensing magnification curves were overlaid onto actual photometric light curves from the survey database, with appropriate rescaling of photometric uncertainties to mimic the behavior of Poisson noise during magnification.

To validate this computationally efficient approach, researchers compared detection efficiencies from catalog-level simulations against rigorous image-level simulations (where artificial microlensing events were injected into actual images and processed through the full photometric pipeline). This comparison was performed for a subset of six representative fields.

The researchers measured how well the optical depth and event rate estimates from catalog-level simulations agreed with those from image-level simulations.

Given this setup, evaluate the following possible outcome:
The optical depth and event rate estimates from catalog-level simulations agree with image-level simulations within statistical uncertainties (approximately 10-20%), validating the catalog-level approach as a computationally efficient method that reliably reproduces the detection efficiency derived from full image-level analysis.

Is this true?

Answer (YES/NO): YES